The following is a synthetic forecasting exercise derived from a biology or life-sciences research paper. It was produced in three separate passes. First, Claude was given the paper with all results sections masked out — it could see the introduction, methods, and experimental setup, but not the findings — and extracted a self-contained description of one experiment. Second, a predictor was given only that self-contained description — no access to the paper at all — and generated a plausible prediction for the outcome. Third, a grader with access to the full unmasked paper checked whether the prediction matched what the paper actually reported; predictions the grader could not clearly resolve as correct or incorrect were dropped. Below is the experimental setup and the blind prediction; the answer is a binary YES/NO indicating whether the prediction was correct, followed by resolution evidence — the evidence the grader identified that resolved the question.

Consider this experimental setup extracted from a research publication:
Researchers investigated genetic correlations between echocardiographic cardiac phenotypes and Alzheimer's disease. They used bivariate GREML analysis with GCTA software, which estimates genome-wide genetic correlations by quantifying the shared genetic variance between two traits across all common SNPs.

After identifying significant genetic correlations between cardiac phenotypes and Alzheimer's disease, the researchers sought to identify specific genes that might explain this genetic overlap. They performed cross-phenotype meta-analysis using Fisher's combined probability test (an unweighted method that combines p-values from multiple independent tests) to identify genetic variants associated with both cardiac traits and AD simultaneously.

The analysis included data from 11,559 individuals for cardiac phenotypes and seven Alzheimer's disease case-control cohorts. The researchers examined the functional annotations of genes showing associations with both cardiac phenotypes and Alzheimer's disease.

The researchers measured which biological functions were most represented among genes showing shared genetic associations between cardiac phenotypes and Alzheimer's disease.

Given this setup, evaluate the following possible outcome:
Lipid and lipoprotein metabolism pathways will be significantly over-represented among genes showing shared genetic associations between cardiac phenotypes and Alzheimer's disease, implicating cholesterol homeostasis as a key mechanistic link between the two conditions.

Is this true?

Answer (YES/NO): NO